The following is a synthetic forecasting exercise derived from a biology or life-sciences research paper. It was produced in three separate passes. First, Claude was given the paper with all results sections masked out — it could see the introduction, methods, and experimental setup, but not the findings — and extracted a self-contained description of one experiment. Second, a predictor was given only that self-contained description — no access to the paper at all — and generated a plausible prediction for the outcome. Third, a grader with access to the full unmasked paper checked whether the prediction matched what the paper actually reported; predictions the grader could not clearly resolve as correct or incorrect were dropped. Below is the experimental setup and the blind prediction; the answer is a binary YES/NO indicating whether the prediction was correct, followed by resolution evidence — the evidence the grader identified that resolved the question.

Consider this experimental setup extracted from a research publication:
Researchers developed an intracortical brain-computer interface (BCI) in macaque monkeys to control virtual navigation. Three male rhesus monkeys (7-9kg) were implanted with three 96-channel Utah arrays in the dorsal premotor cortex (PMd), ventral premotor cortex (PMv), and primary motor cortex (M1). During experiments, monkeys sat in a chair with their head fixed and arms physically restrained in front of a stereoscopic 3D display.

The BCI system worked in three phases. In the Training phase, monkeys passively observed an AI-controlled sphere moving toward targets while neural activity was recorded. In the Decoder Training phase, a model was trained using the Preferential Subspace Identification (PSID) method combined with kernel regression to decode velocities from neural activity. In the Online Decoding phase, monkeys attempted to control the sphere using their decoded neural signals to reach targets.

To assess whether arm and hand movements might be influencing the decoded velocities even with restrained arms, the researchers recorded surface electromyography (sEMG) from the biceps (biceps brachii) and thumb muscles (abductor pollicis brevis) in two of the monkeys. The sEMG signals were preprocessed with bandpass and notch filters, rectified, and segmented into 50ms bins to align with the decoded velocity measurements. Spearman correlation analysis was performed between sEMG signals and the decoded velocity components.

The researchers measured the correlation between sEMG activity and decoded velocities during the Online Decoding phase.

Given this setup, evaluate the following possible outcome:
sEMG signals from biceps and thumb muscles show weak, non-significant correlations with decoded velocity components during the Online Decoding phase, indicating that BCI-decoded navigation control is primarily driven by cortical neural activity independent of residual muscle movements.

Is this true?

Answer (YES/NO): NO